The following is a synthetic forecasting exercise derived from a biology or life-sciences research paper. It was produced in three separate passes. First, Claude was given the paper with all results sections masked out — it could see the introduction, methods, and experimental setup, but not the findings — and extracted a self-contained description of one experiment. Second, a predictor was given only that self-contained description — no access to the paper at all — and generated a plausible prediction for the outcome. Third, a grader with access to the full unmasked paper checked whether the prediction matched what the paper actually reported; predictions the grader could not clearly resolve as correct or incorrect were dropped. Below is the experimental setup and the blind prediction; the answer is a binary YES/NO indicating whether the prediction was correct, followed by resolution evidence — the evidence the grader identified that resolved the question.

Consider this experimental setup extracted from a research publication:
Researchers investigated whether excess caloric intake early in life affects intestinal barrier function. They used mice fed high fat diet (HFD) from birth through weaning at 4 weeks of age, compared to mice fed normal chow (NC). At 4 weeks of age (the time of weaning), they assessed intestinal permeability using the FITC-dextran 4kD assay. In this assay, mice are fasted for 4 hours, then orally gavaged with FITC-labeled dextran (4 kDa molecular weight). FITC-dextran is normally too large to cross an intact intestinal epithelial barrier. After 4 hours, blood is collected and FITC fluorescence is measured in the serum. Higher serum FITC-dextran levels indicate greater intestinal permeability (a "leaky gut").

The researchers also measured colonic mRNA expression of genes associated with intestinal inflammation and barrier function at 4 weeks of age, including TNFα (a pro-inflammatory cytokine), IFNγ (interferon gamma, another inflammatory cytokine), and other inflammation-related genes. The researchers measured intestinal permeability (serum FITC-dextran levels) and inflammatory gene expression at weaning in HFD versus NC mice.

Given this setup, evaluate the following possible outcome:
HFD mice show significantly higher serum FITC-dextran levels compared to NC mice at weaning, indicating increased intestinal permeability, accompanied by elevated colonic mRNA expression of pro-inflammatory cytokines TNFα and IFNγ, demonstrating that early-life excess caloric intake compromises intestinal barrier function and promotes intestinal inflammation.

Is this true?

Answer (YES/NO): YES